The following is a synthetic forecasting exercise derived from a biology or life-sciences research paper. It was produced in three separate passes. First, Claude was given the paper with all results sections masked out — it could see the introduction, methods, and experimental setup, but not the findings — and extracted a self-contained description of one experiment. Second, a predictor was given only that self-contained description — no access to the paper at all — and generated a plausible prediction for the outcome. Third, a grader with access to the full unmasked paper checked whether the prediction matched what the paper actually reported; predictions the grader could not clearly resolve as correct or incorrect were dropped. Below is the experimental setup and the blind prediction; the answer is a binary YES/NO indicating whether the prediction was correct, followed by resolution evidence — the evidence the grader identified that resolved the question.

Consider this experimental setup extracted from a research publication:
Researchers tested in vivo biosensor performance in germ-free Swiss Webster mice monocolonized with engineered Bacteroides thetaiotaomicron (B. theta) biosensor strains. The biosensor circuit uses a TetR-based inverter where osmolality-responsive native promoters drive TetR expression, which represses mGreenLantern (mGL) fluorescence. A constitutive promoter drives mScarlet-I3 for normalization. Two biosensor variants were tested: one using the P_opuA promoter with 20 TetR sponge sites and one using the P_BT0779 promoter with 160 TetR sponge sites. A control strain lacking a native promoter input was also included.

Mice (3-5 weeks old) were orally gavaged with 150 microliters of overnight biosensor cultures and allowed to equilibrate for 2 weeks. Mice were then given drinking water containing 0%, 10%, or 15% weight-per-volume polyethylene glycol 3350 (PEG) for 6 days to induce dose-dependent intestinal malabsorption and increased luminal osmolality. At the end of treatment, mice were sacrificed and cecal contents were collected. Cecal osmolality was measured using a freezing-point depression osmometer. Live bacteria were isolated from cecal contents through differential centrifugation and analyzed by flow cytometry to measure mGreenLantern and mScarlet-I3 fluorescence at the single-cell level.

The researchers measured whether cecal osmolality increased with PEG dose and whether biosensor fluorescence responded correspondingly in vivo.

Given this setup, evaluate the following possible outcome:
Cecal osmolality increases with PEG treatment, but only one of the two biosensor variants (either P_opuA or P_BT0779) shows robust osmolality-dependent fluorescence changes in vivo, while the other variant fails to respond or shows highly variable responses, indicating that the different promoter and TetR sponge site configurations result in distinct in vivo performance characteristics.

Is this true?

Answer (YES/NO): YES